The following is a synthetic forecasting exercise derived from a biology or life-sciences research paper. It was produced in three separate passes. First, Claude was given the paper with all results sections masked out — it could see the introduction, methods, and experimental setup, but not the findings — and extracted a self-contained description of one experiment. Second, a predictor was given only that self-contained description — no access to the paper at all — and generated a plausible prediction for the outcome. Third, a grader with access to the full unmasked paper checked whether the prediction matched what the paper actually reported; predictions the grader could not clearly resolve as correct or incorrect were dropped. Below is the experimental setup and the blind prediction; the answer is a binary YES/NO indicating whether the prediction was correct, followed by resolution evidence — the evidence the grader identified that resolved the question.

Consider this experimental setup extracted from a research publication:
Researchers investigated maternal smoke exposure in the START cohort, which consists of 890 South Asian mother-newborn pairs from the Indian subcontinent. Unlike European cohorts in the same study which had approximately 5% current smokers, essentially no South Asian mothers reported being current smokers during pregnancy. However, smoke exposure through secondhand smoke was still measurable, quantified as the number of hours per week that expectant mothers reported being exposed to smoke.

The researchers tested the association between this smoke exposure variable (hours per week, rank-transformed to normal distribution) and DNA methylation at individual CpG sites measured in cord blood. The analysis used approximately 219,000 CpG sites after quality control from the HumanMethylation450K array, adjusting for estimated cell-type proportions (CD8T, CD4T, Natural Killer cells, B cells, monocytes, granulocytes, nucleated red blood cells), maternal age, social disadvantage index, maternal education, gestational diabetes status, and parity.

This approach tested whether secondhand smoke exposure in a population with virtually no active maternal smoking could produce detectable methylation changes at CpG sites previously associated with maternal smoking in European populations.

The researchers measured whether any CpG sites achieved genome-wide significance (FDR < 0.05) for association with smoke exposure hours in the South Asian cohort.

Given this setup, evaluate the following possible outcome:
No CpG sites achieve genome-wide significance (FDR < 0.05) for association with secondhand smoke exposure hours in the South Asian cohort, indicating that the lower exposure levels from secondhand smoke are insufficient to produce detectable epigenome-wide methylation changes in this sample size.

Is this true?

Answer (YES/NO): NO